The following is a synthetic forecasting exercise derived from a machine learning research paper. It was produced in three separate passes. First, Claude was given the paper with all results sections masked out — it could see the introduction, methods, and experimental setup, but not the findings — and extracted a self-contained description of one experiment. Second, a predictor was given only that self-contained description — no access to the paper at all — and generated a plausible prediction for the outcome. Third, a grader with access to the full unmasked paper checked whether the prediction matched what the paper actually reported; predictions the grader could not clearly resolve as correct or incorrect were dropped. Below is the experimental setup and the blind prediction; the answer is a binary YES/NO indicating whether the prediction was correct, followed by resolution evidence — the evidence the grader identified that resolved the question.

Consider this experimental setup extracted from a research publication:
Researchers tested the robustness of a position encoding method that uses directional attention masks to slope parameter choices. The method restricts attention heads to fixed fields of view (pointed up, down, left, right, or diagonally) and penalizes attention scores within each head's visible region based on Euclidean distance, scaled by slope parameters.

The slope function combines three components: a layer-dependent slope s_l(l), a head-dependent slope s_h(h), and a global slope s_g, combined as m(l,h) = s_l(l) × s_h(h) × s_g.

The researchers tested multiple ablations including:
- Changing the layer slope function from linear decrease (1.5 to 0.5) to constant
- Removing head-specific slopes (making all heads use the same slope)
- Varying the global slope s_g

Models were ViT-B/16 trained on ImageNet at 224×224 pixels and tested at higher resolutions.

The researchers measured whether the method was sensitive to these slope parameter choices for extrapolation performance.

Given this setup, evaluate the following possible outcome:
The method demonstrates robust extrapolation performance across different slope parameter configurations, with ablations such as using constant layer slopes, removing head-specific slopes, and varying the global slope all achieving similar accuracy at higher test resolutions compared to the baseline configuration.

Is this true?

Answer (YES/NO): YES